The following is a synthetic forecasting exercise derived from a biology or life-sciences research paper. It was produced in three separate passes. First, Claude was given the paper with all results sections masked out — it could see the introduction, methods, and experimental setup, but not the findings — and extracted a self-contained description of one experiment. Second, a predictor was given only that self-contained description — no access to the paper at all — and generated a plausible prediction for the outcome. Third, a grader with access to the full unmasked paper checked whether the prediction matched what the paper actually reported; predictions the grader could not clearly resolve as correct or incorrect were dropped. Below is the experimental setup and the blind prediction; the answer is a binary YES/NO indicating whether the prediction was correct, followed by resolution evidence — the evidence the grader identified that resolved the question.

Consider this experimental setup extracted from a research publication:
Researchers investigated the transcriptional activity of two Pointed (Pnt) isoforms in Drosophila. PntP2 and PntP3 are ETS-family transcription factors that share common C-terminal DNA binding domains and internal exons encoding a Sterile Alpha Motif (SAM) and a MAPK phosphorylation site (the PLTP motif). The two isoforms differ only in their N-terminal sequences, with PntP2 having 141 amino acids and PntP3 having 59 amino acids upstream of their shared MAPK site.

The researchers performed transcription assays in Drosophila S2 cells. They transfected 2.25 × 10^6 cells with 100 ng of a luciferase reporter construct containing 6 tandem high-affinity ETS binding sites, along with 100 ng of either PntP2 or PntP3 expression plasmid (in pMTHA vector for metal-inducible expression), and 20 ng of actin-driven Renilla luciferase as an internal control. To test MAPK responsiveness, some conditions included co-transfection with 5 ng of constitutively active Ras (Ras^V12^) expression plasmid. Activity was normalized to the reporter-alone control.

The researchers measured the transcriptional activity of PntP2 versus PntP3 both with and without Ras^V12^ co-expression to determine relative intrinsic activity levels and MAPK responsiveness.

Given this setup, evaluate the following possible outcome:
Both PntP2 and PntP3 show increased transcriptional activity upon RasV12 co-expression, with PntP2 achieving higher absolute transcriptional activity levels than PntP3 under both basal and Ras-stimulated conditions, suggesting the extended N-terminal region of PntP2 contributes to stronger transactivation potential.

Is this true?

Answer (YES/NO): NO